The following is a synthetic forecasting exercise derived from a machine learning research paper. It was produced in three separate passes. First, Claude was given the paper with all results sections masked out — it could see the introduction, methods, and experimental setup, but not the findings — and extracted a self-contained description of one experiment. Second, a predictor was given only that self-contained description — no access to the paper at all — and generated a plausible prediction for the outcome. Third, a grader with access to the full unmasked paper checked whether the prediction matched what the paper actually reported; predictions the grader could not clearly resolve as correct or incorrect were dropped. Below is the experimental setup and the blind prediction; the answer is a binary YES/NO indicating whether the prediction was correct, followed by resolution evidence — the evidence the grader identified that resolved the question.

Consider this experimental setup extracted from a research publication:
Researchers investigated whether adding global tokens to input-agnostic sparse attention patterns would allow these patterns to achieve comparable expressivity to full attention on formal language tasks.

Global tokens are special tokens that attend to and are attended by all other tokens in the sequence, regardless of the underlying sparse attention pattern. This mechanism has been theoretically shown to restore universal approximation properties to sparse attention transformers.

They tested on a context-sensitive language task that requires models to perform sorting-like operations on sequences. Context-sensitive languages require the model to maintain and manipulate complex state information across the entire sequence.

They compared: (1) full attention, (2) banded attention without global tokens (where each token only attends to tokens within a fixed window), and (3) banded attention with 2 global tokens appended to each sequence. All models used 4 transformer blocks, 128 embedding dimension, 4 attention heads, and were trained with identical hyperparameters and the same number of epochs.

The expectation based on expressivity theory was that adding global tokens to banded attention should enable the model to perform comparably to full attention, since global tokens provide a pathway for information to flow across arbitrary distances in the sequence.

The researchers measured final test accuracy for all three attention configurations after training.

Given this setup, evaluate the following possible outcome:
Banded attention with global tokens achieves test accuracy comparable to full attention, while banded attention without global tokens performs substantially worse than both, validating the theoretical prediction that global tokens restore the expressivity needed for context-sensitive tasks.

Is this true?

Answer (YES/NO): YES